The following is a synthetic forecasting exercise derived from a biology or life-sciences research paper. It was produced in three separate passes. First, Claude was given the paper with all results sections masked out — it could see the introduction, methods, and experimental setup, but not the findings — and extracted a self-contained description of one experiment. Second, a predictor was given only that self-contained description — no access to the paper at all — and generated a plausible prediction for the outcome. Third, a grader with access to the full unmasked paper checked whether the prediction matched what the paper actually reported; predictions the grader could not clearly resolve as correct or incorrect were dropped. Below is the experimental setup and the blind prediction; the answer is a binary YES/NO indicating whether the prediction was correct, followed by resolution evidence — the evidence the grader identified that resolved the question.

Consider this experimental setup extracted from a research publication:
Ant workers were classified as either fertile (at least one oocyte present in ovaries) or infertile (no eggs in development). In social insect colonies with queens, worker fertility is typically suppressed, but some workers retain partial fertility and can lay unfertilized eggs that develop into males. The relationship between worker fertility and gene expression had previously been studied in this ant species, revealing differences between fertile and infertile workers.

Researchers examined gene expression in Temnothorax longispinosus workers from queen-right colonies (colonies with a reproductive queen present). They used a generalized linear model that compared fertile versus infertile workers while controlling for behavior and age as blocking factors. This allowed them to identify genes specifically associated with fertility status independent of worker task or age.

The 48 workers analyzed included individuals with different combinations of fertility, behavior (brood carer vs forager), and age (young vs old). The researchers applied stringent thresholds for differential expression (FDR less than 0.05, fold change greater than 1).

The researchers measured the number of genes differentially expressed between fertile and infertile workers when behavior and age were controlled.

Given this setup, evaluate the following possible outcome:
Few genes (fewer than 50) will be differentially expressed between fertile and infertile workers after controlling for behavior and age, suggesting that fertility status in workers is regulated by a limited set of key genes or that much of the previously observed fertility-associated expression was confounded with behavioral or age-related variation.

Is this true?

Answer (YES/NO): NO